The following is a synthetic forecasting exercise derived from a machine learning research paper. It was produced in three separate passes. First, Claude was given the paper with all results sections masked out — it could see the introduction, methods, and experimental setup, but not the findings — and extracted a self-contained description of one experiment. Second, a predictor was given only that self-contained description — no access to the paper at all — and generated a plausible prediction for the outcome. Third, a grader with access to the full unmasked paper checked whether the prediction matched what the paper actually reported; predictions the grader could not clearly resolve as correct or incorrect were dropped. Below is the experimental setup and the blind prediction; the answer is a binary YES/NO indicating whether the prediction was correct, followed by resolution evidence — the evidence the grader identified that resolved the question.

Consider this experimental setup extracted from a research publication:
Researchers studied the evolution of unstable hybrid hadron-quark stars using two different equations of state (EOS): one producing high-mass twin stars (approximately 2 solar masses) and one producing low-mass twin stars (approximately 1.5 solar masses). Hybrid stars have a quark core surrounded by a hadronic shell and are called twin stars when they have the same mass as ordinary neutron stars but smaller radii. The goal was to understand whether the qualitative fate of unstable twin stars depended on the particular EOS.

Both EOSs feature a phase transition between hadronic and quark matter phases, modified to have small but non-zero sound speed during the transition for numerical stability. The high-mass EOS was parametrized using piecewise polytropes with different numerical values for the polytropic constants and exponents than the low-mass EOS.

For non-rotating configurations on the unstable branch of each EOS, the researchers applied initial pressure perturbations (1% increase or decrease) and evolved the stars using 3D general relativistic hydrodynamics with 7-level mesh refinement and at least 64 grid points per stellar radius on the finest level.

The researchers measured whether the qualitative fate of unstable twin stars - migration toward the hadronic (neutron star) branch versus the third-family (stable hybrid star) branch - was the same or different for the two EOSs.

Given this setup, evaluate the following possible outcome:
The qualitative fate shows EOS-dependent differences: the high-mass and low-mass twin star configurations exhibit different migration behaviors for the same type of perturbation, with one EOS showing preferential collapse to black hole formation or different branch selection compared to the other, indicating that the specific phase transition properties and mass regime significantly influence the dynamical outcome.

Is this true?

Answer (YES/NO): NO